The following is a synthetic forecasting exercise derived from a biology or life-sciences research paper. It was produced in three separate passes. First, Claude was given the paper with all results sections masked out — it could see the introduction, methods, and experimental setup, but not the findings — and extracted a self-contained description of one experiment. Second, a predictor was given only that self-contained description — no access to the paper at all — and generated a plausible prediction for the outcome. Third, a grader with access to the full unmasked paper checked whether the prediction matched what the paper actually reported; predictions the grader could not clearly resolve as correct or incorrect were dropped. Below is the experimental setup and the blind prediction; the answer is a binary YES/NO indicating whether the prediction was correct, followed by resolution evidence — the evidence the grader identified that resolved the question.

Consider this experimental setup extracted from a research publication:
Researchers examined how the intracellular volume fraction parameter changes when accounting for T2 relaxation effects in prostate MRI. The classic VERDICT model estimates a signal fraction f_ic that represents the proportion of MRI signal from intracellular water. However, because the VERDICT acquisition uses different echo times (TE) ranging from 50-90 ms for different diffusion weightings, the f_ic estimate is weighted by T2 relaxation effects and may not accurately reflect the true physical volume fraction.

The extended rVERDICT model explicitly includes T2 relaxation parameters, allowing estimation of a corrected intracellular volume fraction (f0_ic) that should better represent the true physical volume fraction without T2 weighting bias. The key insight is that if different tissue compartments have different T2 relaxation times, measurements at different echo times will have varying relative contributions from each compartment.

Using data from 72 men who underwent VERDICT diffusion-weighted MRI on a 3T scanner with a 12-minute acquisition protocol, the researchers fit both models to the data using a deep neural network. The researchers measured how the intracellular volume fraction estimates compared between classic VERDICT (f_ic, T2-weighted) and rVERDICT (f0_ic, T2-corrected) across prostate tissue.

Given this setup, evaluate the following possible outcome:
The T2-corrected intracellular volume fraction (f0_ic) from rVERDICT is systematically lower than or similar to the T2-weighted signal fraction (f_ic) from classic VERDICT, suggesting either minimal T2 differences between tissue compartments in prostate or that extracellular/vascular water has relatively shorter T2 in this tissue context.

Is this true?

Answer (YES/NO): NO